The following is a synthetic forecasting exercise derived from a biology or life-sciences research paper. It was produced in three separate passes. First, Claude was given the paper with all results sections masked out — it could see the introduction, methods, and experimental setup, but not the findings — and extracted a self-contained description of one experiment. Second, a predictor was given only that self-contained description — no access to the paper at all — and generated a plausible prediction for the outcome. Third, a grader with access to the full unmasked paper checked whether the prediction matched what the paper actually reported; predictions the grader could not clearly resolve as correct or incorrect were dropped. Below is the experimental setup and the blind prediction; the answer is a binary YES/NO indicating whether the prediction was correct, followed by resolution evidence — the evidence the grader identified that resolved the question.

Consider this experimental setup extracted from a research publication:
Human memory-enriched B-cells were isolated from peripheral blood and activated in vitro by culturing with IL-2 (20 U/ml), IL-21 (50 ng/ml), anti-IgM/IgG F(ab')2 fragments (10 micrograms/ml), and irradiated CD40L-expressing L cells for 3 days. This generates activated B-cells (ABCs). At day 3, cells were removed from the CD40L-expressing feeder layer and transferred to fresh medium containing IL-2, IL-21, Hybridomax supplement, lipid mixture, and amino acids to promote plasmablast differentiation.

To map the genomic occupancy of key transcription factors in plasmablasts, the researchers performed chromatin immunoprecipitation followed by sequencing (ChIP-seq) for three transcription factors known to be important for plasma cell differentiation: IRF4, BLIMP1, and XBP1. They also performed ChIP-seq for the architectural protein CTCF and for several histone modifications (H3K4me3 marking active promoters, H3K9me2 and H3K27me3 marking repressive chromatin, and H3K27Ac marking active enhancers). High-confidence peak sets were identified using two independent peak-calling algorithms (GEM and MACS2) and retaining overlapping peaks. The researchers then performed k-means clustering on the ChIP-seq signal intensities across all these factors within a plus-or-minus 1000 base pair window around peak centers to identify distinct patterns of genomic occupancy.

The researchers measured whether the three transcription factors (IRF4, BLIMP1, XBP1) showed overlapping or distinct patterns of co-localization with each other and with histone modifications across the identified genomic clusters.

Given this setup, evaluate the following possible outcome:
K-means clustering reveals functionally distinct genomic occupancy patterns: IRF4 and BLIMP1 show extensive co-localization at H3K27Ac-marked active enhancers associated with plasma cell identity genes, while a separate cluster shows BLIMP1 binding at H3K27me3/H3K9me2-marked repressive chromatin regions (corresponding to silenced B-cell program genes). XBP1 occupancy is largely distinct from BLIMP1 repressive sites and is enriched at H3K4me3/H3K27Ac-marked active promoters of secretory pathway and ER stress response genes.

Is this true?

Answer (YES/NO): NO